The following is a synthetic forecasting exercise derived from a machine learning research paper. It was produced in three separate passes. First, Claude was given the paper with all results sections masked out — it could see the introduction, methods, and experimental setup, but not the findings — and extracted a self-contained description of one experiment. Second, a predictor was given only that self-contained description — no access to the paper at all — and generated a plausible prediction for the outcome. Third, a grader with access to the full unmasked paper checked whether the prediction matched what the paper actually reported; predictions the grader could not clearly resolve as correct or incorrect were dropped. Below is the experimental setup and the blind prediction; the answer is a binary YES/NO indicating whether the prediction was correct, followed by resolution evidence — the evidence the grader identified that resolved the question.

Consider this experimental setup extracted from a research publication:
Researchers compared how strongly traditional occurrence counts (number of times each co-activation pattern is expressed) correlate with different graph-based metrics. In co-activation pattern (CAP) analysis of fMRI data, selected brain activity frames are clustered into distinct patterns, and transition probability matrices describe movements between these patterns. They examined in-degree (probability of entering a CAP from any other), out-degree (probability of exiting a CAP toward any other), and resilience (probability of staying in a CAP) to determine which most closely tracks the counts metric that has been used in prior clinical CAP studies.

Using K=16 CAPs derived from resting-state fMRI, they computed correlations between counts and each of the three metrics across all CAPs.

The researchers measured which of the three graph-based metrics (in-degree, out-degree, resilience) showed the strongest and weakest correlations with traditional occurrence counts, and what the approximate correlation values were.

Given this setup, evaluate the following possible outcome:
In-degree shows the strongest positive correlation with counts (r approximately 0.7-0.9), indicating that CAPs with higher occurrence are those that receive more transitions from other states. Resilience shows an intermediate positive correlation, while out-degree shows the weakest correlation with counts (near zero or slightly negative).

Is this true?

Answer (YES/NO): NO